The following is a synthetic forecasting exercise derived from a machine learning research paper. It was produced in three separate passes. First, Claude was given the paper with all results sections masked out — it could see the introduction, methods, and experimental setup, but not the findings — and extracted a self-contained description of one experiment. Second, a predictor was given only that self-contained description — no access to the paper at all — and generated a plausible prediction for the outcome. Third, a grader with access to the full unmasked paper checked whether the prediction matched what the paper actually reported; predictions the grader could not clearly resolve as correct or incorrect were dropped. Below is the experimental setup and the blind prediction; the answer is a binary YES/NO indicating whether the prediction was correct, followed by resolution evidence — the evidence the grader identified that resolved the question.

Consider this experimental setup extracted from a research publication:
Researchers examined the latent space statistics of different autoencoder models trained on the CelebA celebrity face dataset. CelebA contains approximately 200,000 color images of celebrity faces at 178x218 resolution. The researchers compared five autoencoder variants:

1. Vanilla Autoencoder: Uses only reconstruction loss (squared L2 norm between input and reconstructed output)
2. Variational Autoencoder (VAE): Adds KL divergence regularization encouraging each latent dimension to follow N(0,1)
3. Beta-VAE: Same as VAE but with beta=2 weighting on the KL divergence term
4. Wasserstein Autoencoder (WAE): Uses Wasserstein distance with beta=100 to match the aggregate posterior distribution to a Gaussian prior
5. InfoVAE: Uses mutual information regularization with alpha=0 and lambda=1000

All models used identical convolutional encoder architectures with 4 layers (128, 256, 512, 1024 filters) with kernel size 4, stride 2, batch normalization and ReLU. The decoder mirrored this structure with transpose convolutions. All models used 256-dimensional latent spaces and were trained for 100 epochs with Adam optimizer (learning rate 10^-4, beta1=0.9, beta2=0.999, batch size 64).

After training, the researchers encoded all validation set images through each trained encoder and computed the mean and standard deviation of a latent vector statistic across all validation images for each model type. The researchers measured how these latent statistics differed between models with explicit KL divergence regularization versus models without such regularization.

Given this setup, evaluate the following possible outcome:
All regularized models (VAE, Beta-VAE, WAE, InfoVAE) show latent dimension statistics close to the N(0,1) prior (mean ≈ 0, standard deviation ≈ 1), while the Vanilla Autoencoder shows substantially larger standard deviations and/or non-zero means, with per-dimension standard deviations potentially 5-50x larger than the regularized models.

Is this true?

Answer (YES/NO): NO